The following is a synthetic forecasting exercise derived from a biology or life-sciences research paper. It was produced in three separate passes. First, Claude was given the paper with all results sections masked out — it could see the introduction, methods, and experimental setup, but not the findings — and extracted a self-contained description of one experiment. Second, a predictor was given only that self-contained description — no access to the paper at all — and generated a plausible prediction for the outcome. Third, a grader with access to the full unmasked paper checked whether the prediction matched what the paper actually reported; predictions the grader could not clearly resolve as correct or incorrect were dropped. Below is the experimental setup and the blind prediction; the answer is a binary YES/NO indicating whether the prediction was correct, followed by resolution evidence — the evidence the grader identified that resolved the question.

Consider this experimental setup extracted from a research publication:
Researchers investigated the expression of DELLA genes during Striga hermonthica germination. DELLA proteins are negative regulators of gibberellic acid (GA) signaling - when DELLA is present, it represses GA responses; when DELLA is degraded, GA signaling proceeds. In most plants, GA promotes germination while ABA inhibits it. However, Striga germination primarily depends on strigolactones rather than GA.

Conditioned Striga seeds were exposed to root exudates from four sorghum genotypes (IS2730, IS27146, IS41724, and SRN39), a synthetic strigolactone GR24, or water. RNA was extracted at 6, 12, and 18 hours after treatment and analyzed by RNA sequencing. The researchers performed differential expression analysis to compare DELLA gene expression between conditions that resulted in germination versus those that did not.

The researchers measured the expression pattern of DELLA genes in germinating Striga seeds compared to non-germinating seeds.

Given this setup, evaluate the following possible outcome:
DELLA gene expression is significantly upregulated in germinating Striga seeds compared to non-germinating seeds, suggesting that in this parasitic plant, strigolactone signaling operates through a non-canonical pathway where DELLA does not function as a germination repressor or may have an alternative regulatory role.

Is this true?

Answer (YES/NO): NO